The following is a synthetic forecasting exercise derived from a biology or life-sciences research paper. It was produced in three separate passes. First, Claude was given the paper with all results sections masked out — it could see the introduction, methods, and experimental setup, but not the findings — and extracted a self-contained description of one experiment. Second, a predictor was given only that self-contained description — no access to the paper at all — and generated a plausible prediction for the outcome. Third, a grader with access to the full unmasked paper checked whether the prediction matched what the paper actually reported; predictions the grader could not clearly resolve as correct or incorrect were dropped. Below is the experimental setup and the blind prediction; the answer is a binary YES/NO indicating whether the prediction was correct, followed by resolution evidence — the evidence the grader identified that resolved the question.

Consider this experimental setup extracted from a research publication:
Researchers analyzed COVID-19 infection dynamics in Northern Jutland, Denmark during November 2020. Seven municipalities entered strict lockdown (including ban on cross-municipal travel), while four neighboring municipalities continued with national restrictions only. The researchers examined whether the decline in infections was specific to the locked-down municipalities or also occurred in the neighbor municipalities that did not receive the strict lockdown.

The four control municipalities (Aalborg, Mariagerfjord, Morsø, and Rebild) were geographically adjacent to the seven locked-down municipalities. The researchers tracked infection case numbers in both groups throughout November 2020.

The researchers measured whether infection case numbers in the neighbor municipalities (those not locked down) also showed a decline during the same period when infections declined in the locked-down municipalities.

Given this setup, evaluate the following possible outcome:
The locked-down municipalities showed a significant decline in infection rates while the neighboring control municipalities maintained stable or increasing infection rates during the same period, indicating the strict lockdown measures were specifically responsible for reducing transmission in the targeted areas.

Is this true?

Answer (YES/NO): NO